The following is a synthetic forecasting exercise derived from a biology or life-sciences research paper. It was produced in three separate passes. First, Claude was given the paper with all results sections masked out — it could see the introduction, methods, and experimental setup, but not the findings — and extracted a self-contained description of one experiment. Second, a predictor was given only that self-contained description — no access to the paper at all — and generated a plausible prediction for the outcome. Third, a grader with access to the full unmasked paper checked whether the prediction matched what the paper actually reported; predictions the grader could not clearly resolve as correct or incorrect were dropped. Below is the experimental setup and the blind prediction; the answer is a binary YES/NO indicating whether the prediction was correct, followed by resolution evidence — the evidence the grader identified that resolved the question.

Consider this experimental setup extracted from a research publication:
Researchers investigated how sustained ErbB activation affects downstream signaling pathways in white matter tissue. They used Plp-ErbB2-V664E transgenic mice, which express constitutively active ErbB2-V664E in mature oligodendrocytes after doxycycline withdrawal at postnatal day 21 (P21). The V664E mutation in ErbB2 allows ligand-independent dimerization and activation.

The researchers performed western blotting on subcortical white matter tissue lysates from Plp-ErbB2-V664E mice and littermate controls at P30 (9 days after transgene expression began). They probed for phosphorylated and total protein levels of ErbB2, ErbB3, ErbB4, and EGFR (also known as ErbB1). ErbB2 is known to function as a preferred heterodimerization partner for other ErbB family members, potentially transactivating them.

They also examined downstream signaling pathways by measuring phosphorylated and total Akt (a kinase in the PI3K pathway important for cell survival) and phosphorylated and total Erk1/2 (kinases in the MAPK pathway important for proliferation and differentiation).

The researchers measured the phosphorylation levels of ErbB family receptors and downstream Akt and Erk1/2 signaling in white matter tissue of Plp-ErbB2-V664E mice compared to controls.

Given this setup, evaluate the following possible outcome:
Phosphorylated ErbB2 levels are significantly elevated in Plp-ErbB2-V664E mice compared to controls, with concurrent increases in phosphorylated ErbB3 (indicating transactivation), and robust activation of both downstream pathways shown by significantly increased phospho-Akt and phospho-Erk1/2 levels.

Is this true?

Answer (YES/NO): YES